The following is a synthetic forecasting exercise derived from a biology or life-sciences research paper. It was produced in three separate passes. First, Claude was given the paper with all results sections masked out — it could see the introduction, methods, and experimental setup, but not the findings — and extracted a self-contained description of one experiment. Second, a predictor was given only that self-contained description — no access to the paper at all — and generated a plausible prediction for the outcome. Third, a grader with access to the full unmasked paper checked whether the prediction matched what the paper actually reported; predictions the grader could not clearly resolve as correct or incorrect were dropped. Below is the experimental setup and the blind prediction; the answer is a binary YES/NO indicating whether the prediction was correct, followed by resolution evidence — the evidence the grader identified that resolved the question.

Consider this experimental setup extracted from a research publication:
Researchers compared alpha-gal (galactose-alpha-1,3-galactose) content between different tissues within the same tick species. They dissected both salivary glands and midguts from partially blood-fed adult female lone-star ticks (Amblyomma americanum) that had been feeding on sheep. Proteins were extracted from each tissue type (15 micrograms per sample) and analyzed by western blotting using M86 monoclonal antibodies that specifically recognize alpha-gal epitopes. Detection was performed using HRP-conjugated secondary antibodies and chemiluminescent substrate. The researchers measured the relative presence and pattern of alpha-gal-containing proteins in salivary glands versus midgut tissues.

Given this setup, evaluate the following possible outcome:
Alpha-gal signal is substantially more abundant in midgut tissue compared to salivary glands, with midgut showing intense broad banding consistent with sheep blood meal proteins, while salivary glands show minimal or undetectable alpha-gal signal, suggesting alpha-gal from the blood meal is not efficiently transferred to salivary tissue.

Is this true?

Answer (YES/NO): NO